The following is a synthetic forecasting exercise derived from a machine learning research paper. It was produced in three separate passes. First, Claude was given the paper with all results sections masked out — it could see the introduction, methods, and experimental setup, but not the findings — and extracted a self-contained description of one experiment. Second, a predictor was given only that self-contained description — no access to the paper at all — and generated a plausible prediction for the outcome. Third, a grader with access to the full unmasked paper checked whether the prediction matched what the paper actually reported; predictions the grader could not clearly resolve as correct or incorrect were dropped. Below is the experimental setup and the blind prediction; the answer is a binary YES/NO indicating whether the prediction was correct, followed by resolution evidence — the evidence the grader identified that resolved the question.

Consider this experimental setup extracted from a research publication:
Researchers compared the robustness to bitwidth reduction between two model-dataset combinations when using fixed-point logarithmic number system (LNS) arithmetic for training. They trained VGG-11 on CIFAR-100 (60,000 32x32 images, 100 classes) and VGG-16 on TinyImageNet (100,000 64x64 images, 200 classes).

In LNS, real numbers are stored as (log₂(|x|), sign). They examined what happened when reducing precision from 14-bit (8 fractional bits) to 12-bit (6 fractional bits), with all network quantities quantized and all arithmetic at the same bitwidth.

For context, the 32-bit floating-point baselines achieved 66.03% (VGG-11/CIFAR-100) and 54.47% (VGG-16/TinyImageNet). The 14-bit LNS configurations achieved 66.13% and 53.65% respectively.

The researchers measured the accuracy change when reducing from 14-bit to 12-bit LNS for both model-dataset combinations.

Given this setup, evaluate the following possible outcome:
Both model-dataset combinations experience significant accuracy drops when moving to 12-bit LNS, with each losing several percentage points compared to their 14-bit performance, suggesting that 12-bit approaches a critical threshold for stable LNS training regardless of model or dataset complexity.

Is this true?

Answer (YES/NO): NO